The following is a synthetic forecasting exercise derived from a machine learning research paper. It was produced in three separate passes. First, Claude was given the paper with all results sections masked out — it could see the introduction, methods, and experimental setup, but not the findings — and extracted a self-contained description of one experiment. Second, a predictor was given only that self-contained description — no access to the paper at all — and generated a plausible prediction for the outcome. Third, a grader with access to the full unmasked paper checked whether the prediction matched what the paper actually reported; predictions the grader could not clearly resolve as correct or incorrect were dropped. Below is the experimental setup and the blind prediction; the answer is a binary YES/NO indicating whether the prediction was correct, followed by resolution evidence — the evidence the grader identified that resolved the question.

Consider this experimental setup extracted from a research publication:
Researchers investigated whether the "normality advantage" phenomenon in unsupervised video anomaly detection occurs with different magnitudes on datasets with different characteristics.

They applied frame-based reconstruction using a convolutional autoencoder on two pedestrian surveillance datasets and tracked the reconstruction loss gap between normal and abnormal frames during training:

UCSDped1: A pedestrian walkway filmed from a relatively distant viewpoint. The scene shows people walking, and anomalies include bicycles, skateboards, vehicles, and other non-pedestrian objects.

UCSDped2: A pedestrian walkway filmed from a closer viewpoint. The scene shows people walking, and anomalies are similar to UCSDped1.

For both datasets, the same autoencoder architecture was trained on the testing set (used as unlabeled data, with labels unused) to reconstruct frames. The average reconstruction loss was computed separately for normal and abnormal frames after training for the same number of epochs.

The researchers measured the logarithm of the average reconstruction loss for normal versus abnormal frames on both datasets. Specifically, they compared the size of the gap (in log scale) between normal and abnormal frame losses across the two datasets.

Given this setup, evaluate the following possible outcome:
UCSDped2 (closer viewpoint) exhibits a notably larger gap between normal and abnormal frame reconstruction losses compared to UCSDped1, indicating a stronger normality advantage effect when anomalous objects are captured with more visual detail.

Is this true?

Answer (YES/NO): NO